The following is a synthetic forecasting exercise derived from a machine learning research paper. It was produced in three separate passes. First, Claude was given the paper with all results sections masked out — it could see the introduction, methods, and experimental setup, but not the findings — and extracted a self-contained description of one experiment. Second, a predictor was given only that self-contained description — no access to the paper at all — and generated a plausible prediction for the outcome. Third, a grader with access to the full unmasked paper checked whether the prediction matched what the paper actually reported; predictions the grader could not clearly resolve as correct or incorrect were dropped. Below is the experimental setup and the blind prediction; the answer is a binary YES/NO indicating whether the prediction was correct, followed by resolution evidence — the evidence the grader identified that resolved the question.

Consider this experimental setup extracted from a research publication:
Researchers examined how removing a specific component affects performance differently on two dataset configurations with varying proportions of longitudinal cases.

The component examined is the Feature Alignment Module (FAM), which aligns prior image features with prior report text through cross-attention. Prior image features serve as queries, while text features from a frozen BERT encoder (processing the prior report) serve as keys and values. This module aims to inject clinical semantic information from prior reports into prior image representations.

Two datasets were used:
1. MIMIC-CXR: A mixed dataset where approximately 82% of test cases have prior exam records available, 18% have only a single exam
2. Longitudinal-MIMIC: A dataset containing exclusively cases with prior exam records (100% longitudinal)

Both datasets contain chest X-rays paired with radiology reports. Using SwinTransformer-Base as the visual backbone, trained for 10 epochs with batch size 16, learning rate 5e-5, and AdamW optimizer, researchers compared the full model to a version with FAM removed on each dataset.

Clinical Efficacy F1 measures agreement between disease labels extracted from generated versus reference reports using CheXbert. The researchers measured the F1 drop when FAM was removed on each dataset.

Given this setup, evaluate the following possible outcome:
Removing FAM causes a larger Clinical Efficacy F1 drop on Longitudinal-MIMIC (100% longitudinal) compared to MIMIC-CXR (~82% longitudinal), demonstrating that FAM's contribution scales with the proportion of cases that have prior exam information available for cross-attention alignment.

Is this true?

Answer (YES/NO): NO